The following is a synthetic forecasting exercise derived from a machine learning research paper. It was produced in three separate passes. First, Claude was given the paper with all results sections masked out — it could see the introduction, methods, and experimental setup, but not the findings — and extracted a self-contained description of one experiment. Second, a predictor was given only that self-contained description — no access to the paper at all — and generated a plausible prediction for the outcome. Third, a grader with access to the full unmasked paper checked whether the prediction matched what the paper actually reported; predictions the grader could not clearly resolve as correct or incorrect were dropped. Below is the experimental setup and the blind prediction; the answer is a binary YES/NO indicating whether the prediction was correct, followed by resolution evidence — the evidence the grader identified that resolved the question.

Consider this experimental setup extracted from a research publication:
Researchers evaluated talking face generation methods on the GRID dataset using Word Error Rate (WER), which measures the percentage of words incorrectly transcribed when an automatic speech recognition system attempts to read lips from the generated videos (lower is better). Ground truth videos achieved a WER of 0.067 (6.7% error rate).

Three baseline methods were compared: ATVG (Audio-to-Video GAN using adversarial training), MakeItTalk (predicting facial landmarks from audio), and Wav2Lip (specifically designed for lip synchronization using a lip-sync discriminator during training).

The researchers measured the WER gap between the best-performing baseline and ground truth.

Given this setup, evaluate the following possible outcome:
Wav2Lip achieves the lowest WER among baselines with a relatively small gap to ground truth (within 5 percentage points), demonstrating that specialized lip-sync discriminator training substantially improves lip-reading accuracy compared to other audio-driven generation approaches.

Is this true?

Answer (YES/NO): NO